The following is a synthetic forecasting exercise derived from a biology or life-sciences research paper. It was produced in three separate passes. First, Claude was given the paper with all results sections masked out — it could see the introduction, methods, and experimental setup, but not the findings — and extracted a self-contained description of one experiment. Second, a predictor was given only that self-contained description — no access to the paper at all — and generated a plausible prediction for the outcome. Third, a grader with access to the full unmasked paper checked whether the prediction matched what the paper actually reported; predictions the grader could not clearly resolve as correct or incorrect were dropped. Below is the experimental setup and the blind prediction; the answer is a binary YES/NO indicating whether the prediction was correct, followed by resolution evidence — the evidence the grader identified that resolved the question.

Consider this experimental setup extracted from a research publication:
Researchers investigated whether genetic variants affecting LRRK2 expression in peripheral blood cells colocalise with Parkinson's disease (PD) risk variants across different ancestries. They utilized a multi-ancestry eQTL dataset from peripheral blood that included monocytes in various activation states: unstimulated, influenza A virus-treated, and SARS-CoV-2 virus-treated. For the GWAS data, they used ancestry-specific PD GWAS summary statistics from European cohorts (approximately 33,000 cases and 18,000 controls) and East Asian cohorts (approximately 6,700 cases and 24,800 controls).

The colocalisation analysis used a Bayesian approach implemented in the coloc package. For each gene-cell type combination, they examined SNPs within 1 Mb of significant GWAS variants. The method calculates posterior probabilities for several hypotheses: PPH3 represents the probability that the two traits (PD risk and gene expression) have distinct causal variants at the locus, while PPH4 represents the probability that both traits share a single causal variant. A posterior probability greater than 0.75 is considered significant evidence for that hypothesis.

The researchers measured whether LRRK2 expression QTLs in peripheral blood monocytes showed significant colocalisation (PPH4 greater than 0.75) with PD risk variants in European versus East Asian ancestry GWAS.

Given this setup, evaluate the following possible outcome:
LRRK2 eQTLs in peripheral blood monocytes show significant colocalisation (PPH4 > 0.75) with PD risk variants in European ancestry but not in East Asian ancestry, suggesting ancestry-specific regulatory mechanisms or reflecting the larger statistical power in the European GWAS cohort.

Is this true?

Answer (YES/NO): YES